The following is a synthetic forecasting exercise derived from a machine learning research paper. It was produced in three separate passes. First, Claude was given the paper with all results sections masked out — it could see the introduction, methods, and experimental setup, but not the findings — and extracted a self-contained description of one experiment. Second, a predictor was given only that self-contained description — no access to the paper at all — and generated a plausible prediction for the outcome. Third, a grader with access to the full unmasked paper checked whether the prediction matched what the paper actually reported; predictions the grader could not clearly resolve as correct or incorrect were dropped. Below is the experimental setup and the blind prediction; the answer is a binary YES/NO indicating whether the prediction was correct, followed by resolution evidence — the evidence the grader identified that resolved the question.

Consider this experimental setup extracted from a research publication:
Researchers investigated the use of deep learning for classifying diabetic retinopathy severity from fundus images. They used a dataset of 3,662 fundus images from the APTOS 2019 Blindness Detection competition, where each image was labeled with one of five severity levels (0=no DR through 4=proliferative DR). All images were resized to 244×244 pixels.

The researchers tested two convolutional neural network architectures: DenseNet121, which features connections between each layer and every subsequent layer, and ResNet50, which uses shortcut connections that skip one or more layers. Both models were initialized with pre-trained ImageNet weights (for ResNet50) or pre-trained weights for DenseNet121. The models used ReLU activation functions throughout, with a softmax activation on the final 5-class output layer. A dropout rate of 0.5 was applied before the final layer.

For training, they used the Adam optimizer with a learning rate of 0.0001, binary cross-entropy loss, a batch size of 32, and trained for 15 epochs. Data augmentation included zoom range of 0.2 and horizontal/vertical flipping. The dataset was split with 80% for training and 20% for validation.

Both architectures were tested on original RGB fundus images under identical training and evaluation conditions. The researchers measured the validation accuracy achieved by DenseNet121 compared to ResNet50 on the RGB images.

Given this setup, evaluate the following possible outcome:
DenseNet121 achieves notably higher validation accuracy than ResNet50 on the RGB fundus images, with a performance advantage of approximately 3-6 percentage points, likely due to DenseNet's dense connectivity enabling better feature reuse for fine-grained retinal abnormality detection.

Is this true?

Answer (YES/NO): NO